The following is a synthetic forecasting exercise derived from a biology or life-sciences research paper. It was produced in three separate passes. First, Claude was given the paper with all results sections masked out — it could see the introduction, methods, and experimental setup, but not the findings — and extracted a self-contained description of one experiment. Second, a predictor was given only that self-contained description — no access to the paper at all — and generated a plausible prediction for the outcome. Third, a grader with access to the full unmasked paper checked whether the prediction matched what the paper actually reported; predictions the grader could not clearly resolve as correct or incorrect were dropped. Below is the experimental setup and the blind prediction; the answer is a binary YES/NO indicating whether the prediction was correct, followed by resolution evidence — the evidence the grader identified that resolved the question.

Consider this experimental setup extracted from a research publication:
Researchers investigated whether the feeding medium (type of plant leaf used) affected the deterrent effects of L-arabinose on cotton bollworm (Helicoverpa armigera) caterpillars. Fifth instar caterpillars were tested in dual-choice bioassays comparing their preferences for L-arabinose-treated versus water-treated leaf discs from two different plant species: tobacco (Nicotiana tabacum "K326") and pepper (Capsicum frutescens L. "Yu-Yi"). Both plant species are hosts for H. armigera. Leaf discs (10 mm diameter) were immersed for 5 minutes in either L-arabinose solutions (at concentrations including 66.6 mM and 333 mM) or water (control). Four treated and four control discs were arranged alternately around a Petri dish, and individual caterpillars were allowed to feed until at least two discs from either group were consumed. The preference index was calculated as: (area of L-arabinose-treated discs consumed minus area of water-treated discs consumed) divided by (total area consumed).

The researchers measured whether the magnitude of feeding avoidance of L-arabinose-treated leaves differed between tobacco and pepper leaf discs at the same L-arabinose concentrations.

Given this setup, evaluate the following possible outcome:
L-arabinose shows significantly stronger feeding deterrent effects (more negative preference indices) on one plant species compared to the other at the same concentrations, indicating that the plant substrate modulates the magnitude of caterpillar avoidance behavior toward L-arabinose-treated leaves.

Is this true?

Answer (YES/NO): NO